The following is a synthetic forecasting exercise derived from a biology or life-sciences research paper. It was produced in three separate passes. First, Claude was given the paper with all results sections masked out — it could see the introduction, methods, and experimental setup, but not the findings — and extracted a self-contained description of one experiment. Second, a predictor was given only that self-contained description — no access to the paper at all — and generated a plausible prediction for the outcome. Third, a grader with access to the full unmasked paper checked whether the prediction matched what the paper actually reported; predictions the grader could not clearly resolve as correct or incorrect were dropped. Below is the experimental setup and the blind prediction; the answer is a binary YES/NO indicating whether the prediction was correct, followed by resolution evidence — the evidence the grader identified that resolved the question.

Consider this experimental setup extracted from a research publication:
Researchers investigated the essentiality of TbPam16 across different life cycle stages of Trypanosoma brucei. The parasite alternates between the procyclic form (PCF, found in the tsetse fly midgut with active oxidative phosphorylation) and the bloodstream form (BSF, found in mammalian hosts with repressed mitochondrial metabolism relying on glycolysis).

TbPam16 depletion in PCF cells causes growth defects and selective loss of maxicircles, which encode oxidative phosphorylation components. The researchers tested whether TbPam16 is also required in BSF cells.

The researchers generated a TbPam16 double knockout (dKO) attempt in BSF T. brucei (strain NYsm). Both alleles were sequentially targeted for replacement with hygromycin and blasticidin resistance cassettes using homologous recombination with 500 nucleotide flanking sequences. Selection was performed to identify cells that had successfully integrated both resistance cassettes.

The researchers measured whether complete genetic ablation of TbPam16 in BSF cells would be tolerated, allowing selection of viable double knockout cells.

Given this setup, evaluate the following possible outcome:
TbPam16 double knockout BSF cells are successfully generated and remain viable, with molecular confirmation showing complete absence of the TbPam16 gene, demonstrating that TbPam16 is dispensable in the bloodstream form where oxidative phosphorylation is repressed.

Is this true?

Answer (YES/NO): YES